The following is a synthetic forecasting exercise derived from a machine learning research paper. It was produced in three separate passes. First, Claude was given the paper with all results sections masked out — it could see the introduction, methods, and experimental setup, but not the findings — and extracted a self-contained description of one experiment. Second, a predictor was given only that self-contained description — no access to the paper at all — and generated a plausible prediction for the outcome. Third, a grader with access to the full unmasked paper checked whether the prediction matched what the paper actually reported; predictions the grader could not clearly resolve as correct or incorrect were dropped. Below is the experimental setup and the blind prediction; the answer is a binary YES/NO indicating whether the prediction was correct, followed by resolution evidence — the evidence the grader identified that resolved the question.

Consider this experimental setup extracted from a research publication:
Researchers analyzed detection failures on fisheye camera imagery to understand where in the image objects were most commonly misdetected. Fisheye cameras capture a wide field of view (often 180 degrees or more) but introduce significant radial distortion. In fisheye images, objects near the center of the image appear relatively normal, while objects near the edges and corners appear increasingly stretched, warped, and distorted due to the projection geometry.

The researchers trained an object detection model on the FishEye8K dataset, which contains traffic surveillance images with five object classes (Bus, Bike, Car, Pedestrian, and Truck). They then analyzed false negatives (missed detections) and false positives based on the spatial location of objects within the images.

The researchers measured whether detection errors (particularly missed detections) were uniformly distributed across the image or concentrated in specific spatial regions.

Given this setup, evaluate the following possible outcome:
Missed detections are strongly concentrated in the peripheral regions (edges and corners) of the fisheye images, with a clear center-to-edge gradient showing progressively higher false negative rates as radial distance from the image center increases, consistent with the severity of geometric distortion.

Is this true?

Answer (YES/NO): NO